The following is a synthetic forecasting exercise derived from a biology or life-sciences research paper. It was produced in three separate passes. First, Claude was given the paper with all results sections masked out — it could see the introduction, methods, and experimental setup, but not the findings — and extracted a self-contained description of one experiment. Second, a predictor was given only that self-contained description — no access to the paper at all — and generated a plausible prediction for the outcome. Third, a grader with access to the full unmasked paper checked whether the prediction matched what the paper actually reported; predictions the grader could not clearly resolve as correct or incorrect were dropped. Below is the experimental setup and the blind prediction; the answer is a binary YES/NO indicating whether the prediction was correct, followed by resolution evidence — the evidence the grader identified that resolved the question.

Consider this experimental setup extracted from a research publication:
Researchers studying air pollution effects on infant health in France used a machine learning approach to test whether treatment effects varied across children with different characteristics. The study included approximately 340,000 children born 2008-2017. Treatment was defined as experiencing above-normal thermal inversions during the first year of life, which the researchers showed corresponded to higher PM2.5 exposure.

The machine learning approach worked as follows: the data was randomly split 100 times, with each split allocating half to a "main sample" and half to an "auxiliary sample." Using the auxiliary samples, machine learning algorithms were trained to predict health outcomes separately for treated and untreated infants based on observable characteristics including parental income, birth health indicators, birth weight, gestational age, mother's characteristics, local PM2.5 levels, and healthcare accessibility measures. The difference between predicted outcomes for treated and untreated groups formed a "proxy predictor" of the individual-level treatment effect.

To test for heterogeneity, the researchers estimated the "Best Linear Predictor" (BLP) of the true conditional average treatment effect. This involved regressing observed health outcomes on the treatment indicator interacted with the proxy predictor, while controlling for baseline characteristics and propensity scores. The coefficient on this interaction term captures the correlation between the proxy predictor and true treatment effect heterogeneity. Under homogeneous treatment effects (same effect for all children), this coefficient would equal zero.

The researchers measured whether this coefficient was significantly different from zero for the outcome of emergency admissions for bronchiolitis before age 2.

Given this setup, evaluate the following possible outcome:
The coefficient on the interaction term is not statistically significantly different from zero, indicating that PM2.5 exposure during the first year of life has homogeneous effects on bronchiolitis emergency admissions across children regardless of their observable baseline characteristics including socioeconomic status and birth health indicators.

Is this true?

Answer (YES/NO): NO